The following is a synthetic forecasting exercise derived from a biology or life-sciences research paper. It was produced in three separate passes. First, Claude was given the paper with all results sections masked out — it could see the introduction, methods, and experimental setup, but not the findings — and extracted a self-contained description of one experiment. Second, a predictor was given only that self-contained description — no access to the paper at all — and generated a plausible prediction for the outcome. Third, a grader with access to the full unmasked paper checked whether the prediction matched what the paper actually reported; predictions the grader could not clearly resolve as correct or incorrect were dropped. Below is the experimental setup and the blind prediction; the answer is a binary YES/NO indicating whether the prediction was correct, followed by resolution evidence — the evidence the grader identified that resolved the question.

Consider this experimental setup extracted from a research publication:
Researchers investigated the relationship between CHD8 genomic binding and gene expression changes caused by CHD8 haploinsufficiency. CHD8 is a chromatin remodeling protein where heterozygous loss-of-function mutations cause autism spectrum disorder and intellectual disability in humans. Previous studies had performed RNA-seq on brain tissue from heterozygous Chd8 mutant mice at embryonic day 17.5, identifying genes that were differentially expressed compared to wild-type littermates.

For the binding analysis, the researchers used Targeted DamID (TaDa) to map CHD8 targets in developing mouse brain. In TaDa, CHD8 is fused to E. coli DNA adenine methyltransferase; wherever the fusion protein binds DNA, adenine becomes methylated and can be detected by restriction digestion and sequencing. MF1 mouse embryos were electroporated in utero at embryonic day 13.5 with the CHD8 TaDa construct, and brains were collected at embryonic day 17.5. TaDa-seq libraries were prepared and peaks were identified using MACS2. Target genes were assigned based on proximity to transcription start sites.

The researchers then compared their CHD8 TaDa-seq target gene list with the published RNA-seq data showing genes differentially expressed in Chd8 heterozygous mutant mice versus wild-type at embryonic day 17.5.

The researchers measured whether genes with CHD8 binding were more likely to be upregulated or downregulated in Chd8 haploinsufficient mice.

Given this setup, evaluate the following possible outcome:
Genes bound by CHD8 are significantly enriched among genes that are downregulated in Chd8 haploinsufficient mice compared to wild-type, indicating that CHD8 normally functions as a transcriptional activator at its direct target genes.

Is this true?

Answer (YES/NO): YES